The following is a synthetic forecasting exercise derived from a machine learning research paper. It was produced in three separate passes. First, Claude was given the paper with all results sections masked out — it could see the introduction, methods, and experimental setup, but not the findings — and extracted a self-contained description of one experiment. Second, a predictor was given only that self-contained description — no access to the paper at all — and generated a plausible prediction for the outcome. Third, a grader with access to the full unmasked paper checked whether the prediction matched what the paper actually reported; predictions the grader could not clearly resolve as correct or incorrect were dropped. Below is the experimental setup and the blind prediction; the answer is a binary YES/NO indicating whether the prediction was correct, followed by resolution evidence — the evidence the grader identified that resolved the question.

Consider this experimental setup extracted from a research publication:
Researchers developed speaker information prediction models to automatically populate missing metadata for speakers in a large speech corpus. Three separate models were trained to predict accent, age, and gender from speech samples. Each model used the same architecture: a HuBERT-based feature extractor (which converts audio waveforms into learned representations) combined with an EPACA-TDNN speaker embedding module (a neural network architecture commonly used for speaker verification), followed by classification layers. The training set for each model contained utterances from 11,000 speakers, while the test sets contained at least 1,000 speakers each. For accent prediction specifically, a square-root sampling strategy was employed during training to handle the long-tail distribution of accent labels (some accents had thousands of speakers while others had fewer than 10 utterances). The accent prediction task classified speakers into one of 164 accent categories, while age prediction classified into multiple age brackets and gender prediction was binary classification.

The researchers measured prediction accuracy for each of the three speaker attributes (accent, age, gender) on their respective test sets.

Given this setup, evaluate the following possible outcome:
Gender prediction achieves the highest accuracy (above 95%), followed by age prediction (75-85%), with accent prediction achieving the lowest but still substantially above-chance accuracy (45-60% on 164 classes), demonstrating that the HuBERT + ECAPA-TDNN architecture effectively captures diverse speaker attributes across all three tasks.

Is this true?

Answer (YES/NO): NO